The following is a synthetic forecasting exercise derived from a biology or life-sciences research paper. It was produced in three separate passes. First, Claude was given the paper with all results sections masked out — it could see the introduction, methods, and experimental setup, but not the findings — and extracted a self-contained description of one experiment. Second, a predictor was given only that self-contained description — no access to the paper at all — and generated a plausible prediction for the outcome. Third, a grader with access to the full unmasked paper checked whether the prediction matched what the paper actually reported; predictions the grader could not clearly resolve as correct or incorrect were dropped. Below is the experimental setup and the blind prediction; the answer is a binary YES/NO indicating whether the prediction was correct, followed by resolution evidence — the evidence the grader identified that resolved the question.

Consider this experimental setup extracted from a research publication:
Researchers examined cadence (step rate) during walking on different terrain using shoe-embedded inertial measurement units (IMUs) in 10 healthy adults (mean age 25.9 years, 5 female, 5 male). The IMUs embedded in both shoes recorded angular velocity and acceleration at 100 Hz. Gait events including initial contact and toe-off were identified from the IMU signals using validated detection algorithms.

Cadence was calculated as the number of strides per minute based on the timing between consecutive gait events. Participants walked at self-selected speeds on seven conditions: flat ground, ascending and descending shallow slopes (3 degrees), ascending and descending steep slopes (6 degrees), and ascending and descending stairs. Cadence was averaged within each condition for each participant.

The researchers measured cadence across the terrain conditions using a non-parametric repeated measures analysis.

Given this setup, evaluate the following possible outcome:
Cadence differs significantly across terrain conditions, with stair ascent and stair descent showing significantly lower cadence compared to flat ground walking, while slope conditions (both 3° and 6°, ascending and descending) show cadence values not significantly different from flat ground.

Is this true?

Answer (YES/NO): NO